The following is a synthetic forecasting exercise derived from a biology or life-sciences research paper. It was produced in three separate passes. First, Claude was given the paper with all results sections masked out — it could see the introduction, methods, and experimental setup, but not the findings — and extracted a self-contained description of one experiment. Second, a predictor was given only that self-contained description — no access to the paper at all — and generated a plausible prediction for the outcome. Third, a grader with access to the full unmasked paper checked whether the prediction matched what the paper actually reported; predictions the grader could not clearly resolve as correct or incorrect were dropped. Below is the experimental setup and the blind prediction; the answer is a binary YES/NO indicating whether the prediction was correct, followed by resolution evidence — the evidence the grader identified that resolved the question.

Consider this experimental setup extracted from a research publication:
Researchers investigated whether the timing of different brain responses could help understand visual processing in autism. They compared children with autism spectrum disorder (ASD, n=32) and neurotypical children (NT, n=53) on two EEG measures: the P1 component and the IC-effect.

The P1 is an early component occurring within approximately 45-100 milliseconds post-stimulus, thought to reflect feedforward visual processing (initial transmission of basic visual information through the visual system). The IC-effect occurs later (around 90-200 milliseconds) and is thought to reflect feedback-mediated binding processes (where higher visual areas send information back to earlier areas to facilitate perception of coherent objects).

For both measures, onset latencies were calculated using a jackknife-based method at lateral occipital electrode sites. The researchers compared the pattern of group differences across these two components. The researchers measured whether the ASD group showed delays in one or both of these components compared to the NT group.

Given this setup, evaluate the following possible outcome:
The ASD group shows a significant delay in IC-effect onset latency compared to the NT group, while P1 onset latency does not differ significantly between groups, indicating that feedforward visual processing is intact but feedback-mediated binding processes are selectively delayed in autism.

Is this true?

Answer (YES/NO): YES